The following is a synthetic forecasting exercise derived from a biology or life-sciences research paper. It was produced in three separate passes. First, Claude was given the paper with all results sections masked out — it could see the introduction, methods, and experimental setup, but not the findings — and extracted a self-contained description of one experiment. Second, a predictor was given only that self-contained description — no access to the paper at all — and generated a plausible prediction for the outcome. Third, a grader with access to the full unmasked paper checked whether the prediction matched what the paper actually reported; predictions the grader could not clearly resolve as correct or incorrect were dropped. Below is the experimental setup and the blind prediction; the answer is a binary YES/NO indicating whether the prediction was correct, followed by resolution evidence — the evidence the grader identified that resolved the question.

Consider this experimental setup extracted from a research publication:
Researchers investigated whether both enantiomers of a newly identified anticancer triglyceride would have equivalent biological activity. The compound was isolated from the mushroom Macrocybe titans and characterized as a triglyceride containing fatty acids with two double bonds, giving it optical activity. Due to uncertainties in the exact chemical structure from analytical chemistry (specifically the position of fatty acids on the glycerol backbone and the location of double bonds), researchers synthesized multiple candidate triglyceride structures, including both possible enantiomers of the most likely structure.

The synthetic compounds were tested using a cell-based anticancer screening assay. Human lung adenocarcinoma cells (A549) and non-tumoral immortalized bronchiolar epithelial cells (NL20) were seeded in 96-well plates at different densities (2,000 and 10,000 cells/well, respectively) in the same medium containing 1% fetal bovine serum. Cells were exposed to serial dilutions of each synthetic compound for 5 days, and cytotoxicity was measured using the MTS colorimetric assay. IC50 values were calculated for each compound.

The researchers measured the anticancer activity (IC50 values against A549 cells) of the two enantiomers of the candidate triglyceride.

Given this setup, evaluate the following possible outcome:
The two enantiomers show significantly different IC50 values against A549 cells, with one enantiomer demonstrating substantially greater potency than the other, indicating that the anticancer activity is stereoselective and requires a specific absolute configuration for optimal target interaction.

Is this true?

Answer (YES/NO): YES